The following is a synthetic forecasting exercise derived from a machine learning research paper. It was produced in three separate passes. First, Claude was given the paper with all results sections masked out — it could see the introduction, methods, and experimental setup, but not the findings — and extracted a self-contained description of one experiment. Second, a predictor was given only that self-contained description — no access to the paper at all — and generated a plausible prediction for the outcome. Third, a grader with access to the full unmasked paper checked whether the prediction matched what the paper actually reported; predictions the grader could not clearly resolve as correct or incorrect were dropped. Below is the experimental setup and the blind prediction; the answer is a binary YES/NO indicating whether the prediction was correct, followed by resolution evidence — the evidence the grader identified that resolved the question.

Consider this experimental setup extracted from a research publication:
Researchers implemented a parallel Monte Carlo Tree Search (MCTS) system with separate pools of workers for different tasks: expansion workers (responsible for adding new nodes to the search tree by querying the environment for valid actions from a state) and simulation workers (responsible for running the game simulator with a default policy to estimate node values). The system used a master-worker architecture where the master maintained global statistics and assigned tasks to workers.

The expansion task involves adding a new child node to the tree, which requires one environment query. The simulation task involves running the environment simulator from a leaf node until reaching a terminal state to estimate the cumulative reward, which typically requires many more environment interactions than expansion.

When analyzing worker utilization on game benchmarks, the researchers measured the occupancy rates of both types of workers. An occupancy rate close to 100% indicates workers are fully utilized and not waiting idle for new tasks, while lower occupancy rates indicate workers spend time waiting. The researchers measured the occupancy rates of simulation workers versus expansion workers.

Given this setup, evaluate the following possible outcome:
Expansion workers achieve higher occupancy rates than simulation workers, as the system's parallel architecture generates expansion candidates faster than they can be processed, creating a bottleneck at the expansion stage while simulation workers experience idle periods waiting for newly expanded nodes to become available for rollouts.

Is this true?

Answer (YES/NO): NO